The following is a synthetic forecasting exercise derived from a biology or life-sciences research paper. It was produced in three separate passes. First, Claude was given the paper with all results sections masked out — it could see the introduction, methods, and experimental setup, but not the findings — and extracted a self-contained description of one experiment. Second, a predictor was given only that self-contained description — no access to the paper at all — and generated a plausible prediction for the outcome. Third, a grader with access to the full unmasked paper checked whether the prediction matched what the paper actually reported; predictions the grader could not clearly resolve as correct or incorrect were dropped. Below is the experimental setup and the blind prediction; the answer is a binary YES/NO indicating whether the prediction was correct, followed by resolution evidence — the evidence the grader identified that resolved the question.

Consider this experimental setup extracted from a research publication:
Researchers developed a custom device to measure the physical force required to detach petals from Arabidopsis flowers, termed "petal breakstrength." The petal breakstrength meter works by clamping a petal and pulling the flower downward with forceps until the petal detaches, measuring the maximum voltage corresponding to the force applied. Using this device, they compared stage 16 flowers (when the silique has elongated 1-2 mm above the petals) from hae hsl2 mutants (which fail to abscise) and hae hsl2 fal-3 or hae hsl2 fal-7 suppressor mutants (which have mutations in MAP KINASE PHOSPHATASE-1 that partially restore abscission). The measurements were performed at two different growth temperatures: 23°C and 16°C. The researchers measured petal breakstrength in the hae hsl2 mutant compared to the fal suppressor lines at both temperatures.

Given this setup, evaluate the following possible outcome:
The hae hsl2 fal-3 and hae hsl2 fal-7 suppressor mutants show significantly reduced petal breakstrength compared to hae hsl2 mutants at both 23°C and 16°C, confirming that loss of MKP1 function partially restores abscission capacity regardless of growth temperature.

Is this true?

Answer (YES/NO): YES